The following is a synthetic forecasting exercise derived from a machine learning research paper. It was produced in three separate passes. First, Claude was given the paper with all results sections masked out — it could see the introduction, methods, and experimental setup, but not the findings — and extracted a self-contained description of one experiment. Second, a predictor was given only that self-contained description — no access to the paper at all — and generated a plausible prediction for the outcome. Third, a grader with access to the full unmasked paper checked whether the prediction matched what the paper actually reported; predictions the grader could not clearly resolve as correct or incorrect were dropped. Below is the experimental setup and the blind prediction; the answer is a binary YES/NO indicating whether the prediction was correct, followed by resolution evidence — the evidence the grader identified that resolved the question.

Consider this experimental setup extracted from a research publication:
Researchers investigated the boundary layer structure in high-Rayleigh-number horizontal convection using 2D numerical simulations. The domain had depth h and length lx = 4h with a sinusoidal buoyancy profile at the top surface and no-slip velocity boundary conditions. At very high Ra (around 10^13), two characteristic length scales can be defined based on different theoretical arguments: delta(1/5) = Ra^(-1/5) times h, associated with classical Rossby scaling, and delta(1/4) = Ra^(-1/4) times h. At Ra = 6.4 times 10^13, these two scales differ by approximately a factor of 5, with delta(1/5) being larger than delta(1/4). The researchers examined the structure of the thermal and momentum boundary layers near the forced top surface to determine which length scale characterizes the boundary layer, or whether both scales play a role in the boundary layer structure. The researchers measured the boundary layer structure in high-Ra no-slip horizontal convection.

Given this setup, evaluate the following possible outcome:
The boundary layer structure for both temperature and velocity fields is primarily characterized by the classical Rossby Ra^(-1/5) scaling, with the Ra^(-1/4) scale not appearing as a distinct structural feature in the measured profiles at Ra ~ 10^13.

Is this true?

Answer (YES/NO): NO